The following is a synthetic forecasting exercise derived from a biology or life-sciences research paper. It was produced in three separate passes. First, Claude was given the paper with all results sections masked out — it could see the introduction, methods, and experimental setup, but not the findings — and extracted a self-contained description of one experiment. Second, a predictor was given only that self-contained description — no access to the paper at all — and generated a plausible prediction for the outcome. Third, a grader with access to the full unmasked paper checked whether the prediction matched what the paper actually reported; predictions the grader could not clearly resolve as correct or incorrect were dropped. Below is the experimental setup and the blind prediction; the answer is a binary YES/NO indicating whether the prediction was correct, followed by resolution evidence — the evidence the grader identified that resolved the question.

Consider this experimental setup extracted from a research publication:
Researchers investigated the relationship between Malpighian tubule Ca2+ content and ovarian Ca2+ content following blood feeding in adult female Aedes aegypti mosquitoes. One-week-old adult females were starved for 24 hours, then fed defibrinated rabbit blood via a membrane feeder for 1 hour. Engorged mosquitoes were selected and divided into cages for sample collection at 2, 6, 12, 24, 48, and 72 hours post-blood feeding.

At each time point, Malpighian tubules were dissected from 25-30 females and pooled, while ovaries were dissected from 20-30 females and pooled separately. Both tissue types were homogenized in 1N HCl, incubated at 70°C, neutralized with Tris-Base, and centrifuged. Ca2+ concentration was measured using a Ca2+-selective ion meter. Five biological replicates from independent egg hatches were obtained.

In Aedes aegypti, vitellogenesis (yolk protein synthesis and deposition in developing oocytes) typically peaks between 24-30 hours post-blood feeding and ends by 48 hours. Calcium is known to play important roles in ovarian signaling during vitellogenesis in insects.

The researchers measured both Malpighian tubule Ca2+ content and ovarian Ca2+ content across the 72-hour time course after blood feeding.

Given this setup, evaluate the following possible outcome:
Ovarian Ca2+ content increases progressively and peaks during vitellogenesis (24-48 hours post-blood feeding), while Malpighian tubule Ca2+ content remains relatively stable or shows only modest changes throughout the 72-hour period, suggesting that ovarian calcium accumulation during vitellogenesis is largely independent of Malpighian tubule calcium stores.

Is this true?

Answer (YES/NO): NO